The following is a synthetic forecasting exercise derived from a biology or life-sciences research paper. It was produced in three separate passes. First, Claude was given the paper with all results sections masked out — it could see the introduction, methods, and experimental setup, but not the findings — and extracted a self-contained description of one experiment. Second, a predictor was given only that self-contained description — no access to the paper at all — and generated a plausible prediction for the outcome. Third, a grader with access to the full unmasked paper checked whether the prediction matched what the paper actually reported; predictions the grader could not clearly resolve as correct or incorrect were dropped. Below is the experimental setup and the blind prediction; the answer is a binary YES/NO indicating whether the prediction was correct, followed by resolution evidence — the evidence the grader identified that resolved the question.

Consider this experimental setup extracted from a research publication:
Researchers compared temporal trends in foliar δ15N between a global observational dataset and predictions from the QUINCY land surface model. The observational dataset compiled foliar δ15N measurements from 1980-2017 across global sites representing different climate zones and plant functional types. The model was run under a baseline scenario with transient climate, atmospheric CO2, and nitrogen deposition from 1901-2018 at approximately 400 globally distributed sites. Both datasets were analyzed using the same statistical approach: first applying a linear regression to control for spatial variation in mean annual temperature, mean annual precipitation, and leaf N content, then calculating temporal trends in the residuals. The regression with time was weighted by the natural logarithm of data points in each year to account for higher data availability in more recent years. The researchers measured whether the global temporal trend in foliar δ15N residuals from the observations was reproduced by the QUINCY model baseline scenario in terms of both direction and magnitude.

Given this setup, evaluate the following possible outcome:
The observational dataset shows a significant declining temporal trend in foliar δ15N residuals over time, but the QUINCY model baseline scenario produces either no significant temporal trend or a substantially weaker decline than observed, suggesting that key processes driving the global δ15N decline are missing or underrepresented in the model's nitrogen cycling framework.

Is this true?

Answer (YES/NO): YES